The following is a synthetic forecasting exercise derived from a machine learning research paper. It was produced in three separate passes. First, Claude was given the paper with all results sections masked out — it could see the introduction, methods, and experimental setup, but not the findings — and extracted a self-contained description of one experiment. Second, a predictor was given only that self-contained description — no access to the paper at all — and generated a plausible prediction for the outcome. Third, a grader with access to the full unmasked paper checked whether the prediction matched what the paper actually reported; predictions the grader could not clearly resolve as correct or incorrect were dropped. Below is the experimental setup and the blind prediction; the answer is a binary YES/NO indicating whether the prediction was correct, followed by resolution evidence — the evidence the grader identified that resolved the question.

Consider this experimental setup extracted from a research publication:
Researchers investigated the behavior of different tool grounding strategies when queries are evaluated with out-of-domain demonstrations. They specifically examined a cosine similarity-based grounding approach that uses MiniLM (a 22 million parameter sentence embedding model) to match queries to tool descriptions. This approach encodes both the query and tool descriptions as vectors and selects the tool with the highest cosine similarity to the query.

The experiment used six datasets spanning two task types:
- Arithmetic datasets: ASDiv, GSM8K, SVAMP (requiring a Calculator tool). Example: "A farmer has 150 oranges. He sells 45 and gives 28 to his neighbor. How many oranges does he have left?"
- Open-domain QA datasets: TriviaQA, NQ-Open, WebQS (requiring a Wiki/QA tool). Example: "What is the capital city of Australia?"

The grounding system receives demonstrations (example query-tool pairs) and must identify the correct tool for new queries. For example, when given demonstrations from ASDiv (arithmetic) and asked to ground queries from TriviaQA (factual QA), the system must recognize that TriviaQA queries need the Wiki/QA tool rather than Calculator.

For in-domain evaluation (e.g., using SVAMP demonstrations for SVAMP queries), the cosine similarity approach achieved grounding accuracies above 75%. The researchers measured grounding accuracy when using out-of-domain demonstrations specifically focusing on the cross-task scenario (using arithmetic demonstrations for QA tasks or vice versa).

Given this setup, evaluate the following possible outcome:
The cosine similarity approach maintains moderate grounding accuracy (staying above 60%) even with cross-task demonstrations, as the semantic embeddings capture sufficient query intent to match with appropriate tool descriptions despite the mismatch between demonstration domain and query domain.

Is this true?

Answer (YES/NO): NO